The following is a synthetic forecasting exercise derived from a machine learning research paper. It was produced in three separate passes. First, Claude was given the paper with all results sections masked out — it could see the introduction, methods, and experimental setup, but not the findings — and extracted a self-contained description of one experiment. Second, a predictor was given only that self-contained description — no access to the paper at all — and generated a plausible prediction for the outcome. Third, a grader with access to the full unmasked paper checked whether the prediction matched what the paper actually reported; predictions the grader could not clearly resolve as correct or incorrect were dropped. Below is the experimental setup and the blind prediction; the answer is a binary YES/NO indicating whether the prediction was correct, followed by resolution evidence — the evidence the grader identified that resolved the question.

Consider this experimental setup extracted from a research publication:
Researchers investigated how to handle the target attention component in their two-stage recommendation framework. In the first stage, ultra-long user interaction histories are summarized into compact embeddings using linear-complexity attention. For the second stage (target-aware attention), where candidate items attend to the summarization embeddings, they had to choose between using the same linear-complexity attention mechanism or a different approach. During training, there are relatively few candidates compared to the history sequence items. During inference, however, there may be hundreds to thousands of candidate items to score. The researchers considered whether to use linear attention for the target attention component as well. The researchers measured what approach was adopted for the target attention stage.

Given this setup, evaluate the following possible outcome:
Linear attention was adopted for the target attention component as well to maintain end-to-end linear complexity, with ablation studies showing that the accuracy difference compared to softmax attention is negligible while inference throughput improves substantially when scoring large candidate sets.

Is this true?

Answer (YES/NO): NO